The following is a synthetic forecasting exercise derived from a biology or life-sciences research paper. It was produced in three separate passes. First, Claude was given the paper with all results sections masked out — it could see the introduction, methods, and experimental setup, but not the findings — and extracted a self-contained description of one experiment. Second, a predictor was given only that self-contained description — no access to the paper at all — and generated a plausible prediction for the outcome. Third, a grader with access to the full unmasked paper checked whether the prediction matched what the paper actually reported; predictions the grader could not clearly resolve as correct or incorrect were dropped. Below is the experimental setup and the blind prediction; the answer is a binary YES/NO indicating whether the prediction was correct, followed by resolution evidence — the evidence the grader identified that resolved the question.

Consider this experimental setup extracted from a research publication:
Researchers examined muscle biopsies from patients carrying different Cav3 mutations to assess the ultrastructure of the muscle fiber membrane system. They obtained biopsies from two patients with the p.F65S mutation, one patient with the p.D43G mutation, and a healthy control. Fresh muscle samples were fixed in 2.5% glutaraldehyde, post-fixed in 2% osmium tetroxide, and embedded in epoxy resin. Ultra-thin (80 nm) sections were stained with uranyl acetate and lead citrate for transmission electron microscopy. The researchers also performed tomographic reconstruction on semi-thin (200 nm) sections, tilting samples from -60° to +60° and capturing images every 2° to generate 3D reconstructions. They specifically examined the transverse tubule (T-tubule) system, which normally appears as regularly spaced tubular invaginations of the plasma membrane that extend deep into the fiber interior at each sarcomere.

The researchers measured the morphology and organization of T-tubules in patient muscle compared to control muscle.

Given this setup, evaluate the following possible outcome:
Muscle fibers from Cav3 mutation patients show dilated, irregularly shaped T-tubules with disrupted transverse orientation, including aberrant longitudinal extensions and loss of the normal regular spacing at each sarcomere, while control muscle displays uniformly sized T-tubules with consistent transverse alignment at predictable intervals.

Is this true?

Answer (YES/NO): NO